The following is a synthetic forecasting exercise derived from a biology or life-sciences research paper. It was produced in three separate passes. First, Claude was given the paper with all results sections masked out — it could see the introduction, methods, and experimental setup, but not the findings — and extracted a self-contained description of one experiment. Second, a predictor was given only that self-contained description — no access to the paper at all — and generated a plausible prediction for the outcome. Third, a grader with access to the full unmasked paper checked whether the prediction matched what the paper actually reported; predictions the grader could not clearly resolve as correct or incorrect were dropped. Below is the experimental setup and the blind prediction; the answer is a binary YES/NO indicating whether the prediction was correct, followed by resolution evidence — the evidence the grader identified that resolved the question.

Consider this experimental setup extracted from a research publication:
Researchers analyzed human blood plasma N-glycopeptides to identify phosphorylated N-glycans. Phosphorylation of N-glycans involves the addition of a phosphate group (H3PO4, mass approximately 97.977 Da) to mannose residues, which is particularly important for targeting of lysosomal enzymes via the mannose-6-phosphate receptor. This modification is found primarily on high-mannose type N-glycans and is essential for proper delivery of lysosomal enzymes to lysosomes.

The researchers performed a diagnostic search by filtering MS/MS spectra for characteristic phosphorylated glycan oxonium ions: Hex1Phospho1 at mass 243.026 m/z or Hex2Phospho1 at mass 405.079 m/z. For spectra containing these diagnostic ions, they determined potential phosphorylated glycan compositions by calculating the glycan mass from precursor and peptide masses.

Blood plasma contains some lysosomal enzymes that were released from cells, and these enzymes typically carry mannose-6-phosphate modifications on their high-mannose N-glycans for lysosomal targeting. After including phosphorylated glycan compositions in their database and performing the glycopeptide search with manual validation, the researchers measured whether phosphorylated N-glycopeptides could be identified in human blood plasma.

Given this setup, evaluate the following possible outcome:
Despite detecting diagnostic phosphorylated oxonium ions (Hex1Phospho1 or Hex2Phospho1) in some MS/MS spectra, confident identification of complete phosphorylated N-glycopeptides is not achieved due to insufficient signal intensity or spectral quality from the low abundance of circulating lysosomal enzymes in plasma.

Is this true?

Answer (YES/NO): NO